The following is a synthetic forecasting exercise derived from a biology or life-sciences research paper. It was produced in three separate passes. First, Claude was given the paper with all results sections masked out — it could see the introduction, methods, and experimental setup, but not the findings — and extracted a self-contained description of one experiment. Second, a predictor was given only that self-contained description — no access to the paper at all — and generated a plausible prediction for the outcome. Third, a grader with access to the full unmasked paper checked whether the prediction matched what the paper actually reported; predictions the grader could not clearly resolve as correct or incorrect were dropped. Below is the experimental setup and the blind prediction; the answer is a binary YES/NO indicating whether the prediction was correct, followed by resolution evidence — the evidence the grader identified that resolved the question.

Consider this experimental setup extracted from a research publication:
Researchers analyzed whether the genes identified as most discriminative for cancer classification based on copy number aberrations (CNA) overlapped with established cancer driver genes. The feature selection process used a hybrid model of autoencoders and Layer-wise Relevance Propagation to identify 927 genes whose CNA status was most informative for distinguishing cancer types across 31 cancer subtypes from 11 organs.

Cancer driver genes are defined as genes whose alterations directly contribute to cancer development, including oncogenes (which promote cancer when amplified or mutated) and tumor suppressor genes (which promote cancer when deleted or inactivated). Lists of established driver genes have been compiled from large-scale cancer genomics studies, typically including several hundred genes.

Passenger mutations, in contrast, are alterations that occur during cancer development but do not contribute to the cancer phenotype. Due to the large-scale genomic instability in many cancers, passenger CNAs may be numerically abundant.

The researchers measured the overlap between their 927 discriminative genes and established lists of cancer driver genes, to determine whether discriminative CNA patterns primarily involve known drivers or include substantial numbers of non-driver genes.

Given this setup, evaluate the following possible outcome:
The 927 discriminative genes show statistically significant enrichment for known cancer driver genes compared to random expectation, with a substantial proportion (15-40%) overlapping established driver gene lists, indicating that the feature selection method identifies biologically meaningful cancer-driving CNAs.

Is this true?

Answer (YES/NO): NO